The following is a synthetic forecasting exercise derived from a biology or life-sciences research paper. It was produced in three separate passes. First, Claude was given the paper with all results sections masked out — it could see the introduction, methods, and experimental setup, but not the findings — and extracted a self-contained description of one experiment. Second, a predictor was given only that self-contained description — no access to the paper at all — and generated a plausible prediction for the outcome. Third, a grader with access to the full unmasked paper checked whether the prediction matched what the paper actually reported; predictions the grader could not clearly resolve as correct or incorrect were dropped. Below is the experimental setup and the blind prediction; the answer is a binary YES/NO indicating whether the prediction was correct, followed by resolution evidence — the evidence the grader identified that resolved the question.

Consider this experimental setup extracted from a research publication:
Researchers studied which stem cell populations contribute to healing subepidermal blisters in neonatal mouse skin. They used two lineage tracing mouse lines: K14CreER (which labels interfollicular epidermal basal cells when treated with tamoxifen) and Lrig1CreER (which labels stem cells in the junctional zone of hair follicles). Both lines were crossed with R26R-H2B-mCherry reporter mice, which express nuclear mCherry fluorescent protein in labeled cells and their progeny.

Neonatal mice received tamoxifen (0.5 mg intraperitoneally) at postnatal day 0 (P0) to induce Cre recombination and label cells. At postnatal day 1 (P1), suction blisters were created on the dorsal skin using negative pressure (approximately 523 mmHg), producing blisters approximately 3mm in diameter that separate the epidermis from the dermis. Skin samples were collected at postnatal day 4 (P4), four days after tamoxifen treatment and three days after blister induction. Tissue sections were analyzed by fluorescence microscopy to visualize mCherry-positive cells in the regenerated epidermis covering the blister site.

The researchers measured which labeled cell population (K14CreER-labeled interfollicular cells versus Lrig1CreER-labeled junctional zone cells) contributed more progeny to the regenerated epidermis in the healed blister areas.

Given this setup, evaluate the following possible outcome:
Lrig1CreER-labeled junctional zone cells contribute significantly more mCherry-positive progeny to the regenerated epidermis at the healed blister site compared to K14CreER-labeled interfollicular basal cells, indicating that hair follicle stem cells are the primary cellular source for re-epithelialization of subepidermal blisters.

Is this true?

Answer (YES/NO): YES